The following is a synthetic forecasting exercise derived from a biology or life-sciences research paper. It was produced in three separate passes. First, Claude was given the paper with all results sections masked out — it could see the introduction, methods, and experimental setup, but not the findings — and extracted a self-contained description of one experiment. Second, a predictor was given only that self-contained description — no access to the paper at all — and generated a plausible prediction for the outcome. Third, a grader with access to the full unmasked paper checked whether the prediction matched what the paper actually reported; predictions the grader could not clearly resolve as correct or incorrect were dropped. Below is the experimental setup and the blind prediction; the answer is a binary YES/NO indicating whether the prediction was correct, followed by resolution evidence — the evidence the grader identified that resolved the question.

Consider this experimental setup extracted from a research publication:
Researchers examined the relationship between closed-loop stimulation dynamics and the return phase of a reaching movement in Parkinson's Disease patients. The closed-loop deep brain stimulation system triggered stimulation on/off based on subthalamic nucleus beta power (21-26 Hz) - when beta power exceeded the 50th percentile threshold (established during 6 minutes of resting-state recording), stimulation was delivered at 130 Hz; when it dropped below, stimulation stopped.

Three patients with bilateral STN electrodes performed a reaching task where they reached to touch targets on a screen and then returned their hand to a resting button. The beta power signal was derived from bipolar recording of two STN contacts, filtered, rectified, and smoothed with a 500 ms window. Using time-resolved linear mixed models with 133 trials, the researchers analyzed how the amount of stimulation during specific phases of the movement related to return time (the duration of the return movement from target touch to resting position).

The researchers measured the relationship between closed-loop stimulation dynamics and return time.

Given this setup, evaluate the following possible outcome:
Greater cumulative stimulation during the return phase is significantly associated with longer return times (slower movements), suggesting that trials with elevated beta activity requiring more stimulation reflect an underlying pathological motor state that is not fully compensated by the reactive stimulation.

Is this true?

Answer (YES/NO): YES